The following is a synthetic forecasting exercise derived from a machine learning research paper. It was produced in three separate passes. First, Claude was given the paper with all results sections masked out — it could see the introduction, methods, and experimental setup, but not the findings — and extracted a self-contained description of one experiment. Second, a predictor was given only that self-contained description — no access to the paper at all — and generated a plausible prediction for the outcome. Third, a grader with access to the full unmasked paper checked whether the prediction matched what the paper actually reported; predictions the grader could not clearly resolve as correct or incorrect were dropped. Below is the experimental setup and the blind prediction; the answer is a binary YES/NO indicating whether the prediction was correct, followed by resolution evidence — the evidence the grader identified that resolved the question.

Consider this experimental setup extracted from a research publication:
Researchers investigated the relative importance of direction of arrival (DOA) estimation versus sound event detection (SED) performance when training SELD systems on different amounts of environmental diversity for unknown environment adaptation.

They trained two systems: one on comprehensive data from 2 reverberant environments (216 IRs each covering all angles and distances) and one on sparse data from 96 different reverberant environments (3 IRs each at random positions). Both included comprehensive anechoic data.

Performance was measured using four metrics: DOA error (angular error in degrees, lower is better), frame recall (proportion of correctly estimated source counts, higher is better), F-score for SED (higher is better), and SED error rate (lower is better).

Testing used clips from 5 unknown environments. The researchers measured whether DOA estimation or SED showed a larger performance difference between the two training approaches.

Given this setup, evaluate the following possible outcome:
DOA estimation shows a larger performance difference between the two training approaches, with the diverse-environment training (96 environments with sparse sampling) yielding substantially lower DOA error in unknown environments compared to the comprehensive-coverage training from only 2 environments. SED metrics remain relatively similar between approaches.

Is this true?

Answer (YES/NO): NO